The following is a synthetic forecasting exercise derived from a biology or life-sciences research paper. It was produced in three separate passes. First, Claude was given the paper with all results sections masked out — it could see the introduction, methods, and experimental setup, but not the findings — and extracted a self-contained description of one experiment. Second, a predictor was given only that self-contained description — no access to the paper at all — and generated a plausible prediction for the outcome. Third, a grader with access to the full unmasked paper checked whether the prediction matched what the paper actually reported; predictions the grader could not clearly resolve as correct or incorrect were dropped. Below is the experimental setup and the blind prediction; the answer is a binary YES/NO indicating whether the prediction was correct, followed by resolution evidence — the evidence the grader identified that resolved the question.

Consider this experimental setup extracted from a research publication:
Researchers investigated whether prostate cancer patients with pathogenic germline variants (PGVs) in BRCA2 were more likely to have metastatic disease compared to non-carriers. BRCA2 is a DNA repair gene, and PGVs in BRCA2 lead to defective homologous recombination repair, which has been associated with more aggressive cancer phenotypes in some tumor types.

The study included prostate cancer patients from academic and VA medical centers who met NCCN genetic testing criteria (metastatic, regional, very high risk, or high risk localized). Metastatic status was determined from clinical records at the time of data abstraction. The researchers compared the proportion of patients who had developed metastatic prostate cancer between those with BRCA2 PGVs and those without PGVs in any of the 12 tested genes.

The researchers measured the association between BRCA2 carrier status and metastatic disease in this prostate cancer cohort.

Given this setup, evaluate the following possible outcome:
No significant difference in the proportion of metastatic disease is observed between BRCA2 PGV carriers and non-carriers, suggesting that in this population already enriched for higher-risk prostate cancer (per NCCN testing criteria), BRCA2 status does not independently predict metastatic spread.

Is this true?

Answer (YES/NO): YES